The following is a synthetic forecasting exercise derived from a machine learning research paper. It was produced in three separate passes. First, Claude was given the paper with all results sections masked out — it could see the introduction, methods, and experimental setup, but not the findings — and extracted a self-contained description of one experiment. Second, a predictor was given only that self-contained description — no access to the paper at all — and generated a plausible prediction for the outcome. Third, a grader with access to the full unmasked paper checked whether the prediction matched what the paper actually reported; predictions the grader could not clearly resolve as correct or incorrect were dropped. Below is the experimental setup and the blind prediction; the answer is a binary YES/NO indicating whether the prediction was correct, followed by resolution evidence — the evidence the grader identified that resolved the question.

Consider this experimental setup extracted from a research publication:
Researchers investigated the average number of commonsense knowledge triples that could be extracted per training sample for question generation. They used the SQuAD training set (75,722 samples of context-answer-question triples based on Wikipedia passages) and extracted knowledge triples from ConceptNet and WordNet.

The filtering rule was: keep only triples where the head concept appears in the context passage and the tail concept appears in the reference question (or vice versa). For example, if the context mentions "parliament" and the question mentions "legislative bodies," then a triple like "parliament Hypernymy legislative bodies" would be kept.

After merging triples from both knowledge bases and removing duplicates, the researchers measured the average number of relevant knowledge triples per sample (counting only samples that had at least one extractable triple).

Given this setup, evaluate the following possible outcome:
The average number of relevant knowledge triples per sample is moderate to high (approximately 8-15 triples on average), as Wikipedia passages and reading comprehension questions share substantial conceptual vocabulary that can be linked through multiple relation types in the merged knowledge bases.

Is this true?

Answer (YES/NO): NO